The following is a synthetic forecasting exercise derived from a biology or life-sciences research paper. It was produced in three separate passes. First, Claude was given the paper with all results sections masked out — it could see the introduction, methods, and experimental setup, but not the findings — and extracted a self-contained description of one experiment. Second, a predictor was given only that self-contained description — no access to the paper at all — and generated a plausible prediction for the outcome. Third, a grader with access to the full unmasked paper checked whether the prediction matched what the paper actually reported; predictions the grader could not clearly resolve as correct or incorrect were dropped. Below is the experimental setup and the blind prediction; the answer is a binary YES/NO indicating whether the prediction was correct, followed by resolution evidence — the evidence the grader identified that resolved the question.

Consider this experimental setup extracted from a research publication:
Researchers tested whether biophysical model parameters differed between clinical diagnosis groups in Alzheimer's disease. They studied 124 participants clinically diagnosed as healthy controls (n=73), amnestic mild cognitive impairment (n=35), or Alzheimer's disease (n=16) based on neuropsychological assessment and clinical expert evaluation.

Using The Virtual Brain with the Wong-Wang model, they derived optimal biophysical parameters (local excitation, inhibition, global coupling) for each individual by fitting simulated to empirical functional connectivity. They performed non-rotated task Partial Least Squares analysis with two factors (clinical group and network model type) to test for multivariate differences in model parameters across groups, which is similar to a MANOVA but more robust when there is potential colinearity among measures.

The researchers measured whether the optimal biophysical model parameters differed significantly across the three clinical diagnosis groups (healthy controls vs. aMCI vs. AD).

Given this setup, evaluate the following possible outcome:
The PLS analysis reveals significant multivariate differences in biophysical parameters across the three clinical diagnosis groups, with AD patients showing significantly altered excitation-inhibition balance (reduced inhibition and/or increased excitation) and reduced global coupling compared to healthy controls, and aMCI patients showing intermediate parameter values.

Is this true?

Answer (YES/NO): NO